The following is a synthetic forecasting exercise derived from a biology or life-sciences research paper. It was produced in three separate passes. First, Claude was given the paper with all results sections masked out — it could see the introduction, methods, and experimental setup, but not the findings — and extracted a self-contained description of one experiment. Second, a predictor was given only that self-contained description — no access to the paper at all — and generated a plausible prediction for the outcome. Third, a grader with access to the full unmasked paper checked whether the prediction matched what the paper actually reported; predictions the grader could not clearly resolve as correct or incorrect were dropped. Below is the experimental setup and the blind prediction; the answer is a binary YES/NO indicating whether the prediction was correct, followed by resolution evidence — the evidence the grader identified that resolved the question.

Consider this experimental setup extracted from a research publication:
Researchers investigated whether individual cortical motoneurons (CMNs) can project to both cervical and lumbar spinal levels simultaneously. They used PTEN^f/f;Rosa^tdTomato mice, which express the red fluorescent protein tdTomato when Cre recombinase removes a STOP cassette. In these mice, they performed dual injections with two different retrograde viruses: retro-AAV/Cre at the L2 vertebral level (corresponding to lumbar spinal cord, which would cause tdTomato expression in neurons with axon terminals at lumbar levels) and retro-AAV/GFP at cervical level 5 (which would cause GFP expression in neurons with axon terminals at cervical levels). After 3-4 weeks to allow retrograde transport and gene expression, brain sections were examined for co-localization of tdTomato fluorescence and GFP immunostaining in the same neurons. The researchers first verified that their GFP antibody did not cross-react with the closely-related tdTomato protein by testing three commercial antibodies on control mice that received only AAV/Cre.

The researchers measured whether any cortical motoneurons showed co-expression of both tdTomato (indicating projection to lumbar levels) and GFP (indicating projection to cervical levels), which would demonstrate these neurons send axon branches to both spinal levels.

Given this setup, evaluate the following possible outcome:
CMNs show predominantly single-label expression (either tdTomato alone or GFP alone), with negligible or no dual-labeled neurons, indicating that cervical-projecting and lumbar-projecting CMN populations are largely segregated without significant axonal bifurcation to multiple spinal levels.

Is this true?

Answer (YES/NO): YES